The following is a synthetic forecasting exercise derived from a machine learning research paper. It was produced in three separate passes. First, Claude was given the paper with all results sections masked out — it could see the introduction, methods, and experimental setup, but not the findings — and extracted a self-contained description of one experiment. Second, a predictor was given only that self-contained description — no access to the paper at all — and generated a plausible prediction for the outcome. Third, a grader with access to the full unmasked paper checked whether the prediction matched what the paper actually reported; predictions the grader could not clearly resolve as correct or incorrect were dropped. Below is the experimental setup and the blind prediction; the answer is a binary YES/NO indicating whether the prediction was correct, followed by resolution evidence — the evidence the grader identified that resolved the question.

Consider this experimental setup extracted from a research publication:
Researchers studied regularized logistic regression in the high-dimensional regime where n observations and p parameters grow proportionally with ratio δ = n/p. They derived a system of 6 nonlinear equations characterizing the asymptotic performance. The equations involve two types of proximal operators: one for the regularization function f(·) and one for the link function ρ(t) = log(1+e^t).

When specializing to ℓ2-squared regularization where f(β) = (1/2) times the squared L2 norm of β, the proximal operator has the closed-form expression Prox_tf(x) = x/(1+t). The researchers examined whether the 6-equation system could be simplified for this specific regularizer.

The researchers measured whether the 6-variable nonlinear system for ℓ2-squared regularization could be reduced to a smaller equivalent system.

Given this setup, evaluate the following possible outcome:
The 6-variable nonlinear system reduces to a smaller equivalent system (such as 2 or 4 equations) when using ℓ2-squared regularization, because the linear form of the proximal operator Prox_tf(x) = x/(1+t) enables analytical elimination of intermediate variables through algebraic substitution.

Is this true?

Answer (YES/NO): YES